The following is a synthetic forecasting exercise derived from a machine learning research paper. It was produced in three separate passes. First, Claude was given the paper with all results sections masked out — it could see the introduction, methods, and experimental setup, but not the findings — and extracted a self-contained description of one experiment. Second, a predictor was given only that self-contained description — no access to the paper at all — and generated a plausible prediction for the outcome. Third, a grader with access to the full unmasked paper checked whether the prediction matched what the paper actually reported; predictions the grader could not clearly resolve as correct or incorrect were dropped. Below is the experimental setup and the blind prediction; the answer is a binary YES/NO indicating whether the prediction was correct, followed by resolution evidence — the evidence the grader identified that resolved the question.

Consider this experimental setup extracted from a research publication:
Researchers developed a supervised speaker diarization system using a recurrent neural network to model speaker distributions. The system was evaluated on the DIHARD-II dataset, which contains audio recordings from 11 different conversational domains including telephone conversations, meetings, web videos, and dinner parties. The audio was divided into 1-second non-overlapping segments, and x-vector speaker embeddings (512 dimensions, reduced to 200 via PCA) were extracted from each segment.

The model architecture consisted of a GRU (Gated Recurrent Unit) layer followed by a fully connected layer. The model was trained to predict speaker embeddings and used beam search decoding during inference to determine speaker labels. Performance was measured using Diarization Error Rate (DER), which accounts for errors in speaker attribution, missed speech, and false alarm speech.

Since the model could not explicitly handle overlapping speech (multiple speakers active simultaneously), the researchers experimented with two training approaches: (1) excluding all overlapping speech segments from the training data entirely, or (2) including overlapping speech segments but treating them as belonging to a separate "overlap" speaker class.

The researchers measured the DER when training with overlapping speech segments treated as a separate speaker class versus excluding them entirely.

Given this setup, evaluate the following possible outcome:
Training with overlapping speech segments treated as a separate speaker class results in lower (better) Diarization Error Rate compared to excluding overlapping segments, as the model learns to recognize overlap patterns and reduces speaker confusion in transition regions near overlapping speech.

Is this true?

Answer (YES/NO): YES